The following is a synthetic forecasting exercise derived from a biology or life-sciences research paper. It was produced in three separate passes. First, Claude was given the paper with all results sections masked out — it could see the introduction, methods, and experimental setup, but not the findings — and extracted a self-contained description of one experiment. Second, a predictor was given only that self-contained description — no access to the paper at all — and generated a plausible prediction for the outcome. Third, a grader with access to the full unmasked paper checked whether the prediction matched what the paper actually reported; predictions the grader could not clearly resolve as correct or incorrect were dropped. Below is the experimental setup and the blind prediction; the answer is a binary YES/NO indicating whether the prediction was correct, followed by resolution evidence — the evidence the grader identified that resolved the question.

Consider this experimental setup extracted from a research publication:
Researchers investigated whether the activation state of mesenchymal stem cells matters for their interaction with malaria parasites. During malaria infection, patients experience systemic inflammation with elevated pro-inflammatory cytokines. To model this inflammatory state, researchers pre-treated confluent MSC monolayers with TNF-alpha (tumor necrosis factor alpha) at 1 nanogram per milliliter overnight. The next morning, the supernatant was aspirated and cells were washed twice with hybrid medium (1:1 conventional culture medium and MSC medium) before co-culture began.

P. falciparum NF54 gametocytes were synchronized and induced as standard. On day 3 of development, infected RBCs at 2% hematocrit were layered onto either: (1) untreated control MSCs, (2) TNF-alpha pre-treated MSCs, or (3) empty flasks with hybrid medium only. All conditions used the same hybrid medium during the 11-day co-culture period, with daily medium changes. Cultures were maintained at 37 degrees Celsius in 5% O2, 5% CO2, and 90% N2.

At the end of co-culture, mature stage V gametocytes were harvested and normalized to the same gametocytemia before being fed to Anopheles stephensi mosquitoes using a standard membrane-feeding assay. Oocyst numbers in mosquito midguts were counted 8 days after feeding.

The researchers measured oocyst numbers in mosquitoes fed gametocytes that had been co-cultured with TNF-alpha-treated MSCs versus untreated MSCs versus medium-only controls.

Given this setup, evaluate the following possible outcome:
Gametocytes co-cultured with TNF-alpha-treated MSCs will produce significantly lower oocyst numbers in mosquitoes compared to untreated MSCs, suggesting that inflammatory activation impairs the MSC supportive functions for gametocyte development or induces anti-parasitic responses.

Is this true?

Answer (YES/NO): NO